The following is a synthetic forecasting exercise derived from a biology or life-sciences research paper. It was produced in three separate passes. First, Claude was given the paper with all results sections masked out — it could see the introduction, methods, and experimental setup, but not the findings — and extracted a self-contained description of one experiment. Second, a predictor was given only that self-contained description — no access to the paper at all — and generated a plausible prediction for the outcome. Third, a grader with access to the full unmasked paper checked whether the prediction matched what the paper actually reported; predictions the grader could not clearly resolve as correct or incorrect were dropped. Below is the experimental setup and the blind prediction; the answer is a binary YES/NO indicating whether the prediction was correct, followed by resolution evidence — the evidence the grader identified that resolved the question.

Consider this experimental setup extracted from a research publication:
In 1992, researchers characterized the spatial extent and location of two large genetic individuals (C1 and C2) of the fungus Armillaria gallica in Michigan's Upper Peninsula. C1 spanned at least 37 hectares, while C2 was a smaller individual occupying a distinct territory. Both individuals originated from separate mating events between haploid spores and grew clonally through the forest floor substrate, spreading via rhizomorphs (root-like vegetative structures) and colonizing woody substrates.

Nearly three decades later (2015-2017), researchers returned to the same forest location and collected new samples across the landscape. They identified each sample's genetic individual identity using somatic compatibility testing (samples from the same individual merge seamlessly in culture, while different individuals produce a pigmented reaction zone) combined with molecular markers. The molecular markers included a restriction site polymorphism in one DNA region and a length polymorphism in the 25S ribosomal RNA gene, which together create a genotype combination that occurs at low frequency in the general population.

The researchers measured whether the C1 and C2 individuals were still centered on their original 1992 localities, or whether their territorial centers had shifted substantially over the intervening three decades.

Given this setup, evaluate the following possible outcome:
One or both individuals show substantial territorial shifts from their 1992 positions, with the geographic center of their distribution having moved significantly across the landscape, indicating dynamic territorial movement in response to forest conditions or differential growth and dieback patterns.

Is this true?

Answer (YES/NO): NO